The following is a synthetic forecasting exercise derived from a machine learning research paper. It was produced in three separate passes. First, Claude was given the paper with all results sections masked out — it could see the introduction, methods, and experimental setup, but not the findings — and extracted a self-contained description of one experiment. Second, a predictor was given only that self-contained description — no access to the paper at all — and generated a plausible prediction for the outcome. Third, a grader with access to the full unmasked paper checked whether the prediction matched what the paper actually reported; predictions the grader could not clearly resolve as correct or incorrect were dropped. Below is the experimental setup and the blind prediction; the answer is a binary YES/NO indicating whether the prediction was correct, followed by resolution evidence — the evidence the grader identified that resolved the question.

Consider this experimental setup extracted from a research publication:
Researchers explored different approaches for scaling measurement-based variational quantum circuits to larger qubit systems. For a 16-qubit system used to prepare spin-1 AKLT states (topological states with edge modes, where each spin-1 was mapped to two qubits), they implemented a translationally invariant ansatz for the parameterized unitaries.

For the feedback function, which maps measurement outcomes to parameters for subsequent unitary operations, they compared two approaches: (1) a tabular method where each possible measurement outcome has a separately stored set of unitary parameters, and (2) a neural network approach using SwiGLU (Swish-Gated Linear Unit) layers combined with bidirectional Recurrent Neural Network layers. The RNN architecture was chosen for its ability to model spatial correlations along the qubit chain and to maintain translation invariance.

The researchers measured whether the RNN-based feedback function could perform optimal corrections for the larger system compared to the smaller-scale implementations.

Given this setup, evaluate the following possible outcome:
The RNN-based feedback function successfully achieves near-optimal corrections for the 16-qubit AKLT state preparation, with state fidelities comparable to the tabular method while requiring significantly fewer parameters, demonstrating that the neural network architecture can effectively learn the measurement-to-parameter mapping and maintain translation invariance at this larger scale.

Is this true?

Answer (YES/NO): NO